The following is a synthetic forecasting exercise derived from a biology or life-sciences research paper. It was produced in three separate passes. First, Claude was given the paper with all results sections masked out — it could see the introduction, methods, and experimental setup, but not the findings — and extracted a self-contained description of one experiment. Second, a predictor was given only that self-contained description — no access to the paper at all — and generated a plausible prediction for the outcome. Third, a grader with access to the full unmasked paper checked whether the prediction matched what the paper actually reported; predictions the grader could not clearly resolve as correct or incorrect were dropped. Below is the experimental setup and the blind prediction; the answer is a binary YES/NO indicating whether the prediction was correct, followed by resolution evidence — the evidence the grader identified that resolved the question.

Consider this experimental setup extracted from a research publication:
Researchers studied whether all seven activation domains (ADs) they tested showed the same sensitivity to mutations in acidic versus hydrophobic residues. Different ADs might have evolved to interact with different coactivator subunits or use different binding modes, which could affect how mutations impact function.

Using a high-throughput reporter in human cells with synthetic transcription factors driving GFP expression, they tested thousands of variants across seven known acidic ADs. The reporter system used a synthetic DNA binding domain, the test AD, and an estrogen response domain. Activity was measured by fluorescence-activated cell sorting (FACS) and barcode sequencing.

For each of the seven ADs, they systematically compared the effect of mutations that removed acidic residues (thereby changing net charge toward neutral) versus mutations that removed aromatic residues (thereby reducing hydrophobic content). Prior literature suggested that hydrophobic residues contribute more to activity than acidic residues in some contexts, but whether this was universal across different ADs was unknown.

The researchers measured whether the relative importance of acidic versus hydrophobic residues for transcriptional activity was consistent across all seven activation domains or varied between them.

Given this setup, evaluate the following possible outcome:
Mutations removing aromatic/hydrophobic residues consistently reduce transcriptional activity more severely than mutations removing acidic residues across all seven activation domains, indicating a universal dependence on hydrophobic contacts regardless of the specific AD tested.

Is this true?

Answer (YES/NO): NO